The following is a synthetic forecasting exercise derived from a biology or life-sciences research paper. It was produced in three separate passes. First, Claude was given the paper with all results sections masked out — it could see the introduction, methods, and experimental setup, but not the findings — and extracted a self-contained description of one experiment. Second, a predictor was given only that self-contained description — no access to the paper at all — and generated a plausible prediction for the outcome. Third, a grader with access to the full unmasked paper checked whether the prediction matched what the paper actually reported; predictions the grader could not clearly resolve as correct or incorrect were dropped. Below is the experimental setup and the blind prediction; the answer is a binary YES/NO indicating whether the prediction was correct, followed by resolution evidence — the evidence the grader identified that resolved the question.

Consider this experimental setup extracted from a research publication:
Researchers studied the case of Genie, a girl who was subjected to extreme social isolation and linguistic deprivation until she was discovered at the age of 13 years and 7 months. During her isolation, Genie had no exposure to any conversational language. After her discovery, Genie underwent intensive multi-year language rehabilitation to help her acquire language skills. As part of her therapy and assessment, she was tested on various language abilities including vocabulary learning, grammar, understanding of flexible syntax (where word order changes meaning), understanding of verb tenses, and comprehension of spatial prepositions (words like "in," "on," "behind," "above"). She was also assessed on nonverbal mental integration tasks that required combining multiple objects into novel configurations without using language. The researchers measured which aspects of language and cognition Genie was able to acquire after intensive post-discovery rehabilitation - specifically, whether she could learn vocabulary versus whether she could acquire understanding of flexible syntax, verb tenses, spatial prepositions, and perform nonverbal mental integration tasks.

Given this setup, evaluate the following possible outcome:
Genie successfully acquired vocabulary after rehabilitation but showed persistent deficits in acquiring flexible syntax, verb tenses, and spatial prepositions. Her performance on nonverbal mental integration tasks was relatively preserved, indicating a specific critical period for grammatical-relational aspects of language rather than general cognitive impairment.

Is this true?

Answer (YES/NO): NO